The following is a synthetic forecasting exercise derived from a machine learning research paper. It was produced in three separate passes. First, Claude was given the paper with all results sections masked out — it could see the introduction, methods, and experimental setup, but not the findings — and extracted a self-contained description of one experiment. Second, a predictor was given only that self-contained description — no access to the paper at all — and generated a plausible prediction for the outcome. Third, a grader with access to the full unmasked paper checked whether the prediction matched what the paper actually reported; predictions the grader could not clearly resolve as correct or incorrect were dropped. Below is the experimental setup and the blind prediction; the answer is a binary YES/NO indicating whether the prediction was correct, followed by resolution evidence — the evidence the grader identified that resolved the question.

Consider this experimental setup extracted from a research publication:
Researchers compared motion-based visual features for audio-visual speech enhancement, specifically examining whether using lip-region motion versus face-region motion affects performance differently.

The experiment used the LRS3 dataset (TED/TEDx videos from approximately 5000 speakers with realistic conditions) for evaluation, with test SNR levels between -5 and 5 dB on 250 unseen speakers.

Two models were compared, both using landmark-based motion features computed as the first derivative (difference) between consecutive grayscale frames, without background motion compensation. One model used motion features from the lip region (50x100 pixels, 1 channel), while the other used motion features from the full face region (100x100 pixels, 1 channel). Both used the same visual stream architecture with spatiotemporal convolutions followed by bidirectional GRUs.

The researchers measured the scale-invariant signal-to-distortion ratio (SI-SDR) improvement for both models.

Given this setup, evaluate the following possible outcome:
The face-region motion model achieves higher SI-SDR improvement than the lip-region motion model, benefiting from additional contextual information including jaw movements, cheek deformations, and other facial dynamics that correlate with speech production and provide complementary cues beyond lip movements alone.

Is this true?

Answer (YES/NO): NO